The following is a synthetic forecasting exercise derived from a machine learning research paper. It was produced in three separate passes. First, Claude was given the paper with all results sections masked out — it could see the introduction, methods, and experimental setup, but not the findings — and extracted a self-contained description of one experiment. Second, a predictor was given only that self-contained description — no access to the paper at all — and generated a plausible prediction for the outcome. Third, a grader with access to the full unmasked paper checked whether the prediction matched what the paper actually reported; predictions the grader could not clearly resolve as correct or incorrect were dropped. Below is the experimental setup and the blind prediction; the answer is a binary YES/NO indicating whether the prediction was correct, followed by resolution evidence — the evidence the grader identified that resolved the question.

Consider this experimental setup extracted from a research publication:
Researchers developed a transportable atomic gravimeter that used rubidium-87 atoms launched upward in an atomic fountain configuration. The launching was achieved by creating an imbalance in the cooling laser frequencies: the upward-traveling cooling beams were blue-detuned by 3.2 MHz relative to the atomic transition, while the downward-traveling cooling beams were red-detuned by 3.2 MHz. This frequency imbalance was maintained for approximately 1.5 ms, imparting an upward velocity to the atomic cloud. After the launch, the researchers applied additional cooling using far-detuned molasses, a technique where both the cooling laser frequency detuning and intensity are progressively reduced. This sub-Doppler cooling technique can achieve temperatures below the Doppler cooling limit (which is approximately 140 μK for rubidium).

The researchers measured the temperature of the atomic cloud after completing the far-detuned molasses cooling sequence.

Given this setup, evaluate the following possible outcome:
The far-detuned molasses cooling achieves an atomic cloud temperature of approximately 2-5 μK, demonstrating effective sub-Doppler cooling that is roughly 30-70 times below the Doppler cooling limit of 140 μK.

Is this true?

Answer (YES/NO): YES